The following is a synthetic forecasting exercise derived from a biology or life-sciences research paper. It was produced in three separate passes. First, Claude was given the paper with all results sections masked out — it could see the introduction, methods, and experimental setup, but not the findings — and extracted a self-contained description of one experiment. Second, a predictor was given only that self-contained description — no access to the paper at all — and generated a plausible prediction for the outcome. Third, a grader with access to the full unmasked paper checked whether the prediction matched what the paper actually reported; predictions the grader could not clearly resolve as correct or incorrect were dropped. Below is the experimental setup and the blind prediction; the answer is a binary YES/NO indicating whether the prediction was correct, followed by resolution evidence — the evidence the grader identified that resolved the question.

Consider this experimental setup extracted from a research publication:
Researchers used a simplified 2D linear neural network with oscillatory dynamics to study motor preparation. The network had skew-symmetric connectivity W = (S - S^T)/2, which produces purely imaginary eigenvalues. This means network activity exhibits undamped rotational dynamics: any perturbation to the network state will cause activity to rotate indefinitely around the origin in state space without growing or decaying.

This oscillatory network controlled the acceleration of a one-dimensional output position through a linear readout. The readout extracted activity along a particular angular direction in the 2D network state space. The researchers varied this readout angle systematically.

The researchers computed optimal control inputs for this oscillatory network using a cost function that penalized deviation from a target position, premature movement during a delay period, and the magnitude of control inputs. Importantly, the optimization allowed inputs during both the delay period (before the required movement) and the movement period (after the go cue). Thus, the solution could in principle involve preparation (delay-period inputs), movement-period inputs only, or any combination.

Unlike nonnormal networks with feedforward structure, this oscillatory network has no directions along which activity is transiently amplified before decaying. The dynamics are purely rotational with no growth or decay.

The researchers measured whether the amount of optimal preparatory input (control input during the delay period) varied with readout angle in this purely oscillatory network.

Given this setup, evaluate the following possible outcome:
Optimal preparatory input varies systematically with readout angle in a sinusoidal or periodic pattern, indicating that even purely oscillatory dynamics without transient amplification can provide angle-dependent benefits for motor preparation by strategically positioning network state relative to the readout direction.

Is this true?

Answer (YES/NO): NO